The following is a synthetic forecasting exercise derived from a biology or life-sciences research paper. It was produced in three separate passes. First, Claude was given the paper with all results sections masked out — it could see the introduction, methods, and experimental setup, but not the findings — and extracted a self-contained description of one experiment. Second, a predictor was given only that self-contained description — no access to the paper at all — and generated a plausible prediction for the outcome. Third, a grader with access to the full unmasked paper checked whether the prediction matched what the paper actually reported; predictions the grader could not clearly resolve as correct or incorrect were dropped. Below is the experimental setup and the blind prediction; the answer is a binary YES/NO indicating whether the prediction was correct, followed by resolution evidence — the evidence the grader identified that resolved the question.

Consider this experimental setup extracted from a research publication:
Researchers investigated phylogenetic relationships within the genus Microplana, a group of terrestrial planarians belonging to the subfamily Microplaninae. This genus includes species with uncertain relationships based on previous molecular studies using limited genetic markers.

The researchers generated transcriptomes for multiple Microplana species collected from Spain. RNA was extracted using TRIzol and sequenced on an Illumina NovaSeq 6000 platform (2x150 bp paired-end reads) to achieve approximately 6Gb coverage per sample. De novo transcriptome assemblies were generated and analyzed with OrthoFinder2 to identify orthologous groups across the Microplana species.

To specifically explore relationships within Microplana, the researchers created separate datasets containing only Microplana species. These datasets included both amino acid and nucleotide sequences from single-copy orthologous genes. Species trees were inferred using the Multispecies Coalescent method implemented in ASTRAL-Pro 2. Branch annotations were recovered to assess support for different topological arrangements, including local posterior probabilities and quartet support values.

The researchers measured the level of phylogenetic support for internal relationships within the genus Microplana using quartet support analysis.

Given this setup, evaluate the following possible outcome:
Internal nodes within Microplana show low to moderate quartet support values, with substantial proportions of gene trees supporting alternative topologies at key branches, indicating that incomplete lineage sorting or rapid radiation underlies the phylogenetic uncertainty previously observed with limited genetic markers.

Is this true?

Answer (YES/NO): YES